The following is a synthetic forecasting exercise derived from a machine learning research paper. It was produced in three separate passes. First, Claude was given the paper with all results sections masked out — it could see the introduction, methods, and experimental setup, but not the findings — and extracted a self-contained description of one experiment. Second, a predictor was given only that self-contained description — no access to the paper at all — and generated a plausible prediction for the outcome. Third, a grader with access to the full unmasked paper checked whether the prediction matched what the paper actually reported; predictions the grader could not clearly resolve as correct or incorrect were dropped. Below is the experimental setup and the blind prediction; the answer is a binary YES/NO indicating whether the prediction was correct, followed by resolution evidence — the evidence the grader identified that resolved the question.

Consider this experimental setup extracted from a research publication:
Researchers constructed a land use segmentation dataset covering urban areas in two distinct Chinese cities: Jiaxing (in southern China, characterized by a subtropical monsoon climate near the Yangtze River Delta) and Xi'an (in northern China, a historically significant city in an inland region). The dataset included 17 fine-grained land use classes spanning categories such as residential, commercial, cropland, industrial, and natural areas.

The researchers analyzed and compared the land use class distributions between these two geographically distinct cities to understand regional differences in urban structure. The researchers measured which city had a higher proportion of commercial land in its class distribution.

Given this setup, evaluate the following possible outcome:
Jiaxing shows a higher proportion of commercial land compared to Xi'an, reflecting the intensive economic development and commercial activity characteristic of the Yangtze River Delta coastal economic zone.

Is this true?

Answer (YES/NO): NO